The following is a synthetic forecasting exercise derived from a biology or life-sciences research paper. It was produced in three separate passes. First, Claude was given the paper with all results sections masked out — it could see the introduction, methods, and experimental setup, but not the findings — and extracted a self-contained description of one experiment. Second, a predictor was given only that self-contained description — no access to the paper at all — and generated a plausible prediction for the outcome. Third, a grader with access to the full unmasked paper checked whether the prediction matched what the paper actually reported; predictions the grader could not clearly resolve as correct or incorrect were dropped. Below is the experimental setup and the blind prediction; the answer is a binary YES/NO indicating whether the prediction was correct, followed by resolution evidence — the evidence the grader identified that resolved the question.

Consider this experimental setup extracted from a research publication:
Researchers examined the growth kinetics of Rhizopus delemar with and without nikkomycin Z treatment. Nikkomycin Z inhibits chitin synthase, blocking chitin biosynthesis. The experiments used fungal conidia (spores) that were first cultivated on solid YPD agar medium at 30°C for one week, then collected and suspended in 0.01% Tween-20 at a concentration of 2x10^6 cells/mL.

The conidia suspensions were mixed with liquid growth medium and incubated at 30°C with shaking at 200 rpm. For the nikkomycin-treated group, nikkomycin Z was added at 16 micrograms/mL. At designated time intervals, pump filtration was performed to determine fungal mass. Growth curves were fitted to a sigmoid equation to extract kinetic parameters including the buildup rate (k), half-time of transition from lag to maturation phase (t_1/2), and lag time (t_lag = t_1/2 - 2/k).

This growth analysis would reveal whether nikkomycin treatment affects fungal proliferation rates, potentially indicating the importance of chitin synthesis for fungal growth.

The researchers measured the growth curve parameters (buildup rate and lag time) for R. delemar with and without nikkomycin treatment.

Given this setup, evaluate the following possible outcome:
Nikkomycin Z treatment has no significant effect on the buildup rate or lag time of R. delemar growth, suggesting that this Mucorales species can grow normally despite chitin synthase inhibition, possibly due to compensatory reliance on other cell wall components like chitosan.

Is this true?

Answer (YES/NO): NO